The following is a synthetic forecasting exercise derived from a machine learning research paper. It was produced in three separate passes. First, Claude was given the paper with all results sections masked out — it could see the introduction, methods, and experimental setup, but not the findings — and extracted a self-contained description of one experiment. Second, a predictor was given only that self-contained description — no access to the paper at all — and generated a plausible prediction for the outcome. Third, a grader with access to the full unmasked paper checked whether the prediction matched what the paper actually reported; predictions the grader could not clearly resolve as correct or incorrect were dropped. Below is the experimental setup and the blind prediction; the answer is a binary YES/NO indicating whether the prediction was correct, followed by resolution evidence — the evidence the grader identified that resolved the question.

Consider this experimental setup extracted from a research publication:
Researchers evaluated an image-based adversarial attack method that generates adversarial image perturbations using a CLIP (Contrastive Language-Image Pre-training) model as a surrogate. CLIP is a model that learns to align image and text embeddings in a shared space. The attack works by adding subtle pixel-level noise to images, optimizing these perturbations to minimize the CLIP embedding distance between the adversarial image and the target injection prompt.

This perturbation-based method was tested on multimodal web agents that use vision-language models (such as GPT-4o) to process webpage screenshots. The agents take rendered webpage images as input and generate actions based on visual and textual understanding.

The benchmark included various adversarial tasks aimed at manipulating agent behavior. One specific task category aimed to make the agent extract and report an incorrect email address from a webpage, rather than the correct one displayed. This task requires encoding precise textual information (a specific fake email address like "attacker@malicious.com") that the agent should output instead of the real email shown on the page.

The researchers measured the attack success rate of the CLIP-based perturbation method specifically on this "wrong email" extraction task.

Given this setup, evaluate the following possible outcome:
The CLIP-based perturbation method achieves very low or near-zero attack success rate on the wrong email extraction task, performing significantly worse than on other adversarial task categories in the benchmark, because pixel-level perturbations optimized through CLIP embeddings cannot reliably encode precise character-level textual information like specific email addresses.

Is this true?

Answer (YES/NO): YES